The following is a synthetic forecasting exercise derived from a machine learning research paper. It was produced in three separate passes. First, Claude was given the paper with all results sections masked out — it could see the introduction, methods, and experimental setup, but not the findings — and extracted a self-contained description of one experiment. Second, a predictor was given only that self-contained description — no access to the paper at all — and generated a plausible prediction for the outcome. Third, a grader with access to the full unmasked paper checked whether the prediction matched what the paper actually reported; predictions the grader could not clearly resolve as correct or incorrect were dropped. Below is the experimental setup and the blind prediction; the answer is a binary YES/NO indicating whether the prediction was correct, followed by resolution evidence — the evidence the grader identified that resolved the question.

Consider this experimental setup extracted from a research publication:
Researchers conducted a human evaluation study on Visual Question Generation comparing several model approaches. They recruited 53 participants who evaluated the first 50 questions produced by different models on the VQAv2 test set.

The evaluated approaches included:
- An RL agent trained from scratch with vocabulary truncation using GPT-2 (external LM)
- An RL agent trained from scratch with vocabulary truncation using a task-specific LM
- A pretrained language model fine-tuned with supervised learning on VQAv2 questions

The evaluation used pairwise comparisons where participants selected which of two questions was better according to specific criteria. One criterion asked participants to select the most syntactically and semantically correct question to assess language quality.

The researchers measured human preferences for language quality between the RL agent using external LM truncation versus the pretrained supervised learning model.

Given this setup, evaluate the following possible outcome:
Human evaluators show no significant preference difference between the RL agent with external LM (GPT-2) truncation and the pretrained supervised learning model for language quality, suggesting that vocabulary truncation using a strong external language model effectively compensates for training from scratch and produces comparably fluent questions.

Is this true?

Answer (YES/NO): YES